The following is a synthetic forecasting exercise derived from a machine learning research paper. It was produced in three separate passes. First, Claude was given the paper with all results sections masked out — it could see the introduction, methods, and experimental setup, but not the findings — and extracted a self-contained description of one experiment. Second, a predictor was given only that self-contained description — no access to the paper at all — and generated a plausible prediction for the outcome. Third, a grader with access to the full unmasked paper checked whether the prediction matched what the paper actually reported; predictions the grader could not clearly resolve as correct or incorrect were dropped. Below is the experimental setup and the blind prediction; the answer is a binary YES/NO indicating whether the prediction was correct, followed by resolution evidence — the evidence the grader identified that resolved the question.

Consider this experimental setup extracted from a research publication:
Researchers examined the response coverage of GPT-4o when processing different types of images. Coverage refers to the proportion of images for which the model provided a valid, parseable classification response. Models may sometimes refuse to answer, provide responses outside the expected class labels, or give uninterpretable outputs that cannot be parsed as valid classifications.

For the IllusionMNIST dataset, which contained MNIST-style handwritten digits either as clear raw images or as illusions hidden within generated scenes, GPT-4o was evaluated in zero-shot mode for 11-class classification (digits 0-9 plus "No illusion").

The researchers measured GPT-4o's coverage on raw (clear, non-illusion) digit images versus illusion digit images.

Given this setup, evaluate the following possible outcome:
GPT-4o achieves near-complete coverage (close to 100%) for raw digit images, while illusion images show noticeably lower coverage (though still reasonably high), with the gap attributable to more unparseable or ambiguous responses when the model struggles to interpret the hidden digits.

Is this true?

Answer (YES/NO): NO